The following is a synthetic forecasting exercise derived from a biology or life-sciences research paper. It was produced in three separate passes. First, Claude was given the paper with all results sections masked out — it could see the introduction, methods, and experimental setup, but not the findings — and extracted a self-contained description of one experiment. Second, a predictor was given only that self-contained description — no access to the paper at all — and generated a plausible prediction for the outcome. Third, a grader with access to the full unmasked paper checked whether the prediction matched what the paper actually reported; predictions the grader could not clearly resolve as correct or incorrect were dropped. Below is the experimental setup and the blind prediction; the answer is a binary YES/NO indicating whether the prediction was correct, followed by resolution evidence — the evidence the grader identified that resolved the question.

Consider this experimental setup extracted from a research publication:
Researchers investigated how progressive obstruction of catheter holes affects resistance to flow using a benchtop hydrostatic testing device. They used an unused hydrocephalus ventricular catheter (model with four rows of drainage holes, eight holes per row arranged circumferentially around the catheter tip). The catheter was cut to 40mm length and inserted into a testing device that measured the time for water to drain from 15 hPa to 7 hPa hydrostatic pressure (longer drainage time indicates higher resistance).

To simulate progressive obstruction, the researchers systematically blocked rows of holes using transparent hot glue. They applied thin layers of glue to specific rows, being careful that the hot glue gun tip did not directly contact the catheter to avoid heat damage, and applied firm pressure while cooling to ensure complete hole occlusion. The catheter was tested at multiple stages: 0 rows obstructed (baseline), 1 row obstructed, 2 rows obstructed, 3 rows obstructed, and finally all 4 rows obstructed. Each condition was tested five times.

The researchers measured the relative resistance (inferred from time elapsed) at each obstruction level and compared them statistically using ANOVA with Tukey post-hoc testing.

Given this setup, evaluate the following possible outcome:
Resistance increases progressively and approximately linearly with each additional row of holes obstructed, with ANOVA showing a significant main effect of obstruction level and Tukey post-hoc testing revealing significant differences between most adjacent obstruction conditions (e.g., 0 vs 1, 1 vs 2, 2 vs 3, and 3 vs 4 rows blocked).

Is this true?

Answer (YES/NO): NO